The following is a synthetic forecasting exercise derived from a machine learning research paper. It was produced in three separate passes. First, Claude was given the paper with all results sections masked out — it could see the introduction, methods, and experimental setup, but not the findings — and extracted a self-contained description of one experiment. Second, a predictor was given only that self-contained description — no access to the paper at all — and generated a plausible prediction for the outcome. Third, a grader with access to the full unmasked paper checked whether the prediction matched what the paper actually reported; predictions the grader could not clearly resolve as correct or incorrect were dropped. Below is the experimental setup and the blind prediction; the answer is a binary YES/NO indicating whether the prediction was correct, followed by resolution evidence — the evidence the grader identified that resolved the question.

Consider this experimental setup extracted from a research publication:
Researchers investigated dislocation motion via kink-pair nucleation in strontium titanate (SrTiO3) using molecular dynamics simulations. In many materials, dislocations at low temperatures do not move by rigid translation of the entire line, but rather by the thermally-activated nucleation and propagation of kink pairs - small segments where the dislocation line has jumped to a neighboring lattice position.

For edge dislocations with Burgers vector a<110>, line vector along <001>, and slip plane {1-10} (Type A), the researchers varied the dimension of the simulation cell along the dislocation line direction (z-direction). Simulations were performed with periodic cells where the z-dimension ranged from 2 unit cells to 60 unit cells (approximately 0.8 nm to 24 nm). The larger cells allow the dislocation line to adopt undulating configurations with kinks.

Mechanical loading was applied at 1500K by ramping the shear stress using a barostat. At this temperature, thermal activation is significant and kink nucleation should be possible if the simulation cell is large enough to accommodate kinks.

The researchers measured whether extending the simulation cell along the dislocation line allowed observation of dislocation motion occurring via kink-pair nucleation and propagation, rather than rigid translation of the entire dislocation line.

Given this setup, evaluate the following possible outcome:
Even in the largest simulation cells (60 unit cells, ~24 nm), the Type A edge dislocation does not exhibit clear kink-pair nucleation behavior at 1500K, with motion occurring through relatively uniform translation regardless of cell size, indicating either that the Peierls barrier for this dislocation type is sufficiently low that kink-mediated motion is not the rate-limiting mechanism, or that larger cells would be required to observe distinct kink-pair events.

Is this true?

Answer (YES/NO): NO